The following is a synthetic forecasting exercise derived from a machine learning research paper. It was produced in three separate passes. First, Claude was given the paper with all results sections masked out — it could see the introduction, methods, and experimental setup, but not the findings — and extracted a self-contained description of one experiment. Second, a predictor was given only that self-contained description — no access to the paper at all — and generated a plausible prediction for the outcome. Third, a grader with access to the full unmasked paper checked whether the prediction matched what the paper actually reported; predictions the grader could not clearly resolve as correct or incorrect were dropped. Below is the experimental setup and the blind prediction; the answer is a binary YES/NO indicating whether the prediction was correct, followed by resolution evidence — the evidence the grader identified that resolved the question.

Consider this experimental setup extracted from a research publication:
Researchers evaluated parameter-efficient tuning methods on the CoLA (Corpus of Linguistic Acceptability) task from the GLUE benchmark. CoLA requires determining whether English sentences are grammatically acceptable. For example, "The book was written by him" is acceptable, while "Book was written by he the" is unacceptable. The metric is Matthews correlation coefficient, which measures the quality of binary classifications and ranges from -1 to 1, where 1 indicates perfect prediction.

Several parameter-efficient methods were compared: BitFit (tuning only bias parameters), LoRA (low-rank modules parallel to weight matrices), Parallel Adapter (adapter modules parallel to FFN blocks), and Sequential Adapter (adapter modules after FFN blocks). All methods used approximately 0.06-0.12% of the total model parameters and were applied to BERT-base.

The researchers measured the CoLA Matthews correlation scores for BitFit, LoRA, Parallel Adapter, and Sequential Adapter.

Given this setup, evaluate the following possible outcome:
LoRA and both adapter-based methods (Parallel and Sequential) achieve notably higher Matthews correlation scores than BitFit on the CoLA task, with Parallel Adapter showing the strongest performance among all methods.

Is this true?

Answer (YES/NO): YES